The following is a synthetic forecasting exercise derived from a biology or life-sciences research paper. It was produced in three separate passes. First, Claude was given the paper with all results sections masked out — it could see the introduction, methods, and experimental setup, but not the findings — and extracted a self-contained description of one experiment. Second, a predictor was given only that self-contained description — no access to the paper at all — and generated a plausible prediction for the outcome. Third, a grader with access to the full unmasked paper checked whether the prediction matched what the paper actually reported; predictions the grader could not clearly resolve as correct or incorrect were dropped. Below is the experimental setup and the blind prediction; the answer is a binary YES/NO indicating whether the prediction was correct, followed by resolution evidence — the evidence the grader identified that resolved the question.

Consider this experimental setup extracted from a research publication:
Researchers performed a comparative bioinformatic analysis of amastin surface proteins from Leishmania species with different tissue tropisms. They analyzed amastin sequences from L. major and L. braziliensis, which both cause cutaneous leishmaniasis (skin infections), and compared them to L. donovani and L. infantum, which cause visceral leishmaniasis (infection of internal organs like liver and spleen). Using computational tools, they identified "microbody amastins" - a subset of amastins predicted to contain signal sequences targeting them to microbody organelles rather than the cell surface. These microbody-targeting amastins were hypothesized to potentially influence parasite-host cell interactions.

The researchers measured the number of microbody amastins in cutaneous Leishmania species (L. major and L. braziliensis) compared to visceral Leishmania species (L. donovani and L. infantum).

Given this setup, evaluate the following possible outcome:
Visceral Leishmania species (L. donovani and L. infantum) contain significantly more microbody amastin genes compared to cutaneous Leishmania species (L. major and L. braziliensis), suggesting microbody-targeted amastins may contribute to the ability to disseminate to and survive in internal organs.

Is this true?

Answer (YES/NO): NO